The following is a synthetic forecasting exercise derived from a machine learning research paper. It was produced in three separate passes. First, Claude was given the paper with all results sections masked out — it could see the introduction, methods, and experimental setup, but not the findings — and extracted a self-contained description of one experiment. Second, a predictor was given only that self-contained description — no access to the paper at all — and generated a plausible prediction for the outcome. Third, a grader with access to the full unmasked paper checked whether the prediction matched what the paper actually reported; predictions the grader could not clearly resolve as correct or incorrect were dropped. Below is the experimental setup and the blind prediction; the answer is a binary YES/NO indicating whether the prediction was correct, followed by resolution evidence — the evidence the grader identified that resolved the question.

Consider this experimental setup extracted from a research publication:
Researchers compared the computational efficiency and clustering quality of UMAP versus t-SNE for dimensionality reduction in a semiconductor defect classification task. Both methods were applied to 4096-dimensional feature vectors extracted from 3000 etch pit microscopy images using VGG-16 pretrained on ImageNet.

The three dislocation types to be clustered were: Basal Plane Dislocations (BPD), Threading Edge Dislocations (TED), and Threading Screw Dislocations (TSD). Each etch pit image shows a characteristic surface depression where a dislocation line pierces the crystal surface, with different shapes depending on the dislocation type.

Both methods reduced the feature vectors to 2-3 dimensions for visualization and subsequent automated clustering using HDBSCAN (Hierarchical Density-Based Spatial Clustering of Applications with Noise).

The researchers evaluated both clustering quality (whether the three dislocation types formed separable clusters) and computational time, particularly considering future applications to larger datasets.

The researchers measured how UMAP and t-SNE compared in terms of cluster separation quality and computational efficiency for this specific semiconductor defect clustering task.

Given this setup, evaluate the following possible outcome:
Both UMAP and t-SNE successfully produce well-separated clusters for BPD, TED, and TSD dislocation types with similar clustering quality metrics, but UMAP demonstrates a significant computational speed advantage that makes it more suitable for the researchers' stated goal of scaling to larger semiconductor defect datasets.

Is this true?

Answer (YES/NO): YES